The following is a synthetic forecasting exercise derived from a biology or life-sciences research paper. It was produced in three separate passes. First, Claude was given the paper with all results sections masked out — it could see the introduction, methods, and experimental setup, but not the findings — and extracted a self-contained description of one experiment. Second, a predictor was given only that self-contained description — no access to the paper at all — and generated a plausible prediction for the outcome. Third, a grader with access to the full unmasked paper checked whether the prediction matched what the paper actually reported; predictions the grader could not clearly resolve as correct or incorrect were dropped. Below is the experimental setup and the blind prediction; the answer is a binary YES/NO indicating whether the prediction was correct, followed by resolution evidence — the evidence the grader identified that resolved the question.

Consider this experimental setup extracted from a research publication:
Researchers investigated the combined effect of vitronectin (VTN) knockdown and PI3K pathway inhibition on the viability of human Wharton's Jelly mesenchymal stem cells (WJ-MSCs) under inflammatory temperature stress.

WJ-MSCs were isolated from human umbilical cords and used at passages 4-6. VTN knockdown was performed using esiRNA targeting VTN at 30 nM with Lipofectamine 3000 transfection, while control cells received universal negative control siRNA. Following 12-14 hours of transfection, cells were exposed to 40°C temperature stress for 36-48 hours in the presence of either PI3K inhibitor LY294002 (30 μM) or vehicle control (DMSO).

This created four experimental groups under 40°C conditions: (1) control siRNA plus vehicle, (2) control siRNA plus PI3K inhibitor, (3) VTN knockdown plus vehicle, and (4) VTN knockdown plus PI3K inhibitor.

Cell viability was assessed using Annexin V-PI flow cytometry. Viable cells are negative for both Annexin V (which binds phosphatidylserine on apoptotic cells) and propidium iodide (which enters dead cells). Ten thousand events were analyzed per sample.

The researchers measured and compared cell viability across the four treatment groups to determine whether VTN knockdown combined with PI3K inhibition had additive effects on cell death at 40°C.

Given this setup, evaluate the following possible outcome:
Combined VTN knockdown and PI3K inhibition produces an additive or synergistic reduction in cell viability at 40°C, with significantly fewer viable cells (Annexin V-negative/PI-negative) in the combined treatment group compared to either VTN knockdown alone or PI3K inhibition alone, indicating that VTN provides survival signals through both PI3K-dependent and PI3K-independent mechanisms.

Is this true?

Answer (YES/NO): NO